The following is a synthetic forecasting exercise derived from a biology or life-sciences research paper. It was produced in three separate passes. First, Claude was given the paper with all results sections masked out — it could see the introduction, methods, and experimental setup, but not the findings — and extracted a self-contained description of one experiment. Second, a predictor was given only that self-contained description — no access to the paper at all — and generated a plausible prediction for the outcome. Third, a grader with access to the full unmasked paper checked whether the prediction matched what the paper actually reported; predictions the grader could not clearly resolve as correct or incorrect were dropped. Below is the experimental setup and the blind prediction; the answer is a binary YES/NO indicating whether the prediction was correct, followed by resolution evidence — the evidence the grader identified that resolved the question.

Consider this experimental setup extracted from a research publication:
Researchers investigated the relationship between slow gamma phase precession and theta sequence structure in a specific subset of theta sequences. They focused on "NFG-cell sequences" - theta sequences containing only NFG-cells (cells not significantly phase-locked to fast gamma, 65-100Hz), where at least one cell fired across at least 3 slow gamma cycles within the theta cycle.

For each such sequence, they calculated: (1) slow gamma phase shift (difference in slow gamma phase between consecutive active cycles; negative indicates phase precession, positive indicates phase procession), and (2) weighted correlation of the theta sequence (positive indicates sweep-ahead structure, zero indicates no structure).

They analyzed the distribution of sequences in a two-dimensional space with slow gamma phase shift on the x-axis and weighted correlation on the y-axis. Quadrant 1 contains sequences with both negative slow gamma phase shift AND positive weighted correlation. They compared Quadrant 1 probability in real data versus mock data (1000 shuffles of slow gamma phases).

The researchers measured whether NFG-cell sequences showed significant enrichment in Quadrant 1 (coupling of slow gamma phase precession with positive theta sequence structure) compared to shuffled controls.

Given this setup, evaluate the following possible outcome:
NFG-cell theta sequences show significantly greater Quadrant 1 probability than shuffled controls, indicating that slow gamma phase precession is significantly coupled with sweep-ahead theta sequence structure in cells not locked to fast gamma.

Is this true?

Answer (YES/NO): NO